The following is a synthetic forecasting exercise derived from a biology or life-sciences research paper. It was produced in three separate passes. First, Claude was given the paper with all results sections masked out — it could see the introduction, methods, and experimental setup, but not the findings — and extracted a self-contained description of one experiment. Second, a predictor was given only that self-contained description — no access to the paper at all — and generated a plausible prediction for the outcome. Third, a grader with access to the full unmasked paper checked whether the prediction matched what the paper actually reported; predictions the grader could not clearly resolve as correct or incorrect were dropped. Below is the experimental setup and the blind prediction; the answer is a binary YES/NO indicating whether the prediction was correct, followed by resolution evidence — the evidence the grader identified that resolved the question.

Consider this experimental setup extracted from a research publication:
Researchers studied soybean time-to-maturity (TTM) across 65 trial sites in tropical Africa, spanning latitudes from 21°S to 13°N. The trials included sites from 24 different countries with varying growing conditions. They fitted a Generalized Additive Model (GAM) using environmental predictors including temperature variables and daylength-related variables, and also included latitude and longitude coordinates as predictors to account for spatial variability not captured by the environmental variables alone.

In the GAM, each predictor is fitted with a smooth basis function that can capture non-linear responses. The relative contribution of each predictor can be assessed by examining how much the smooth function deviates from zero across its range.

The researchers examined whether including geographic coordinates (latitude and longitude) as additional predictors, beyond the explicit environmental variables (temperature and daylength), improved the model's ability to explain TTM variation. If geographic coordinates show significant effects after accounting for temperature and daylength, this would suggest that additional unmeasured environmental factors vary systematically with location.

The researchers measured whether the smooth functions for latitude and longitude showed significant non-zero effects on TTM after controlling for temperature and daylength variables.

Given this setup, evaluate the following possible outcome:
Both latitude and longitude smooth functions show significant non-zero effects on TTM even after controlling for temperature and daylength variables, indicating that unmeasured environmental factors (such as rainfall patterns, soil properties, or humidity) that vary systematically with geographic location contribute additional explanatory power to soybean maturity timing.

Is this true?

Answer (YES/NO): NO